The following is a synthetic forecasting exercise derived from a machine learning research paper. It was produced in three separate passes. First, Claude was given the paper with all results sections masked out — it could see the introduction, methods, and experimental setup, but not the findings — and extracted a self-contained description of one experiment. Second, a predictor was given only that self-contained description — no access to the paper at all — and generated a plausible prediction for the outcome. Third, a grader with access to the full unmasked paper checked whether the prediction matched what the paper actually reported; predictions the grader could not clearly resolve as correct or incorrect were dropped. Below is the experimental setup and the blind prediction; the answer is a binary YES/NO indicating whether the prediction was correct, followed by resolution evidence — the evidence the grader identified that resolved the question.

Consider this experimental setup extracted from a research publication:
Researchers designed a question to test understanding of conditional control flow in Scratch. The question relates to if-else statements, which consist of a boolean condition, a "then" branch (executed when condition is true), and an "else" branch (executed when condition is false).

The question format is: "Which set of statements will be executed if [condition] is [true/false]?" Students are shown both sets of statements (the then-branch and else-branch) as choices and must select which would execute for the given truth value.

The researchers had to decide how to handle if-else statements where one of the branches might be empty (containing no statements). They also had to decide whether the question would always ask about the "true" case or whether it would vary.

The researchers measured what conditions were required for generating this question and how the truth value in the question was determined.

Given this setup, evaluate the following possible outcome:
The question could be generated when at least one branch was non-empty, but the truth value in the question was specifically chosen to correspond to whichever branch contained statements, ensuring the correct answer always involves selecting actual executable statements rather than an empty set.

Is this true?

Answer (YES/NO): NO